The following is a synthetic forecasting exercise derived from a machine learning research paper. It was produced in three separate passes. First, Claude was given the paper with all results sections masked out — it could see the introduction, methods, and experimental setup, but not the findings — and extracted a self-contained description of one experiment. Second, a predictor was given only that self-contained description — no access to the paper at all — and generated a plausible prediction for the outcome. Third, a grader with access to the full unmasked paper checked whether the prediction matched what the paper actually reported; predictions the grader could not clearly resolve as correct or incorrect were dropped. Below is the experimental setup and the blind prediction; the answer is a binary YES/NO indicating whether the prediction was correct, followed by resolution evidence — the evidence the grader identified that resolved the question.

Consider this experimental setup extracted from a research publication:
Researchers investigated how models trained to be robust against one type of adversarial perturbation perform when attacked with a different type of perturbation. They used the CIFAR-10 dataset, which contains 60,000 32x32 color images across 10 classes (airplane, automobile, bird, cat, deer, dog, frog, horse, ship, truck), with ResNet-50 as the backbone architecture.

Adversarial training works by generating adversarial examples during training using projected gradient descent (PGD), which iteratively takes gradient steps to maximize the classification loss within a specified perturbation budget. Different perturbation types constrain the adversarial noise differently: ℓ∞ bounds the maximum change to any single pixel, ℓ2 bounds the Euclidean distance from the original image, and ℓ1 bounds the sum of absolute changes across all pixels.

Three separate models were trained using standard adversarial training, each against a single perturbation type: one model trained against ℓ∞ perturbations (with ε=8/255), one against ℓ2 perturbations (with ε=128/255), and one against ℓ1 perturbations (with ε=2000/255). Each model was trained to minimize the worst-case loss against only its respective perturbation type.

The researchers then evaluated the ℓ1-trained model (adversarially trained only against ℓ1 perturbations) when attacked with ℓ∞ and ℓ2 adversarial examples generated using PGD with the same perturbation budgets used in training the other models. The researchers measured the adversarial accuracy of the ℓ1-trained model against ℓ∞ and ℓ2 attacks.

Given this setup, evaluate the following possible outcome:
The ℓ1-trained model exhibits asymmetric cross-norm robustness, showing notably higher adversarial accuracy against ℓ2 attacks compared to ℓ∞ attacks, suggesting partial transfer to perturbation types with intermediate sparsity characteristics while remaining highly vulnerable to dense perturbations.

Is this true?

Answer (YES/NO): NO